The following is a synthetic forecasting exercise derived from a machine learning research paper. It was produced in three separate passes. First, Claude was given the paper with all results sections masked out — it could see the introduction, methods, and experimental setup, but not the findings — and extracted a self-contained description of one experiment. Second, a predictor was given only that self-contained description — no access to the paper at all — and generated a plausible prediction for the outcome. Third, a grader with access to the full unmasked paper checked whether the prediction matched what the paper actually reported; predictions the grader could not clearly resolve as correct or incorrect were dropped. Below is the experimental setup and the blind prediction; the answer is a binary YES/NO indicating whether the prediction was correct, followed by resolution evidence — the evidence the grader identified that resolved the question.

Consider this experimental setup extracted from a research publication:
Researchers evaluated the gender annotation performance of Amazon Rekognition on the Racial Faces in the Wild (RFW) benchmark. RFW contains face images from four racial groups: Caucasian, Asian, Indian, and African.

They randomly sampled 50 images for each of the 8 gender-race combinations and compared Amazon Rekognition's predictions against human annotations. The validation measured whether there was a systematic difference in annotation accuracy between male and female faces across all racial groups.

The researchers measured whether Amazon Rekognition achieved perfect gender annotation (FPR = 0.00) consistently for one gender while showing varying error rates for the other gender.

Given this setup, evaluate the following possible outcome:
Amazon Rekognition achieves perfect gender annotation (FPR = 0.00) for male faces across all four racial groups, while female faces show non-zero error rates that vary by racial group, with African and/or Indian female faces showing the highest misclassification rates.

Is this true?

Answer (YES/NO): NO